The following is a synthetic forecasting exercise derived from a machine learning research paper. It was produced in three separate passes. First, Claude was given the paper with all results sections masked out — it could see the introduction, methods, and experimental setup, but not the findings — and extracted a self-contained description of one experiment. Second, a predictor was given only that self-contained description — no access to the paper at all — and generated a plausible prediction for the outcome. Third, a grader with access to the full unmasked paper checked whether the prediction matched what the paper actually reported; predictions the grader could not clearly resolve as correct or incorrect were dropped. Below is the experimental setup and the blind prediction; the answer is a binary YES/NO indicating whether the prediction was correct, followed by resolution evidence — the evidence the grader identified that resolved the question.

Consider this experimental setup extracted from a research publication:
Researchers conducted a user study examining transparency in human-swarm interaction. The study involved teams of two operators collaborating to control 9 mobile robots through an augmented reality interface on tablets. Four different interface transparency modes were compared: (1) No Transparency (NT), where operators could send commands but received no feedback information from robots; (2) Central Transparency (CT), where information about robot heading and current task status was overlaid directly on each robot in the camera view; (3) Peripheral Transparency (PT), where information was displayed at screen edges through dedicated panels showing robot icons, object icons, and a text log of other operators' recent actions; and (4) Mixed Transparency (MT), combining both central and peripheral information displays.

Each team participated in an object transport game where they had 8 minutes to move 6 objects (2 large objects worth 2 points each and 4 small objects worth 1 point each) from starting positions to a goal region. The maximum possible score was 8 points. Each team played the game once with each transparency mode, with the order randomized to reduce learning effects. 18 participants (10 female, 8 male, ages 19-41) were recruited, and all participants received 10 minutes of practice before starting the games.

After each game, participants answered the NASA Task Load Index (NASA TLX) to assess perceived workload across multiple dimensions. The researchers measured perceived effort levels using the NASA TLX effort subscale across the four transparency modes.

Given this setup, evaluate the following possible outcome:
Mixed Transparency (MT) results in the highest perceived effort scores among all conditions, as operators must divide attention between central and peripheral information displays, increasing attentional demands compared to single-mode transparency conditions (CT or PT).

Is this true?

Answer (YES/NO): NO